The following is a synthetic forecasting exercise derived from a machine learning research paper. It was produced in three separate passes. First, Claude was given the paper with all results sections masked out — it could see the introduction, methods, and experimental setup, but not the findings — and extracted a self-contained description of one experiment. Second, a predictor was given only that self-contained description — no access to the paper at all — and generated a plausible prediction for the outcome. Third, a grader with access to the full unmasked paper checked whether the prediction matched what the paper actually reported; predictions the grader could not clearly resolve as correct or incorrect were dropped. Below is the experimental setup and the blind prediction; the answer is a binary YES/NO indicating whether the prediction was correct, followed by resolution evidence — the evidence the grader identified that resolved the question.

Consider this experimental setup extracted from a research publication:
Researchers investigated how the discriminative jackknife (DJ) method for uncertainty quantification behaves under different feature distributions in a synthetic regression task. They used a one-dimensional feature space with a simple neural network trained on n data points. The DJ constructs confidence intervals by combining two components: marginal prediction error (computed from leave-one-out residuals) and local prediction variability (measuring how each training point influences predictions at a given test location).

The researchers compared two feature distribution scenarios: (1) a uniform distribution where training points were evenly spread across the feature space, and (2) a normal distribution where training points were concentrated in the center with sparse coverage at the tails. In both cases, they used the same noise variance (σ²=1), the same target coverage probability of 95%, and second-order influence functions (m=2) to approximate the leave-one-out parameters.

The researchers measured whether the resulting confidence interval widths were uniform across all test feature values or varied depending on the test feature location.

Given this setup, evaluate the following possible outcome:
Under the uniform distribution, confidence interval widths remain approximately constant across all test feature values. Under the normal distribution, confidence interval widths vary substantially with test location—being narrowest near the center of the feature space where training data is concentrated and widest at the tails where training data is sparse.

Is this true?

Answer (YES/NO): YES